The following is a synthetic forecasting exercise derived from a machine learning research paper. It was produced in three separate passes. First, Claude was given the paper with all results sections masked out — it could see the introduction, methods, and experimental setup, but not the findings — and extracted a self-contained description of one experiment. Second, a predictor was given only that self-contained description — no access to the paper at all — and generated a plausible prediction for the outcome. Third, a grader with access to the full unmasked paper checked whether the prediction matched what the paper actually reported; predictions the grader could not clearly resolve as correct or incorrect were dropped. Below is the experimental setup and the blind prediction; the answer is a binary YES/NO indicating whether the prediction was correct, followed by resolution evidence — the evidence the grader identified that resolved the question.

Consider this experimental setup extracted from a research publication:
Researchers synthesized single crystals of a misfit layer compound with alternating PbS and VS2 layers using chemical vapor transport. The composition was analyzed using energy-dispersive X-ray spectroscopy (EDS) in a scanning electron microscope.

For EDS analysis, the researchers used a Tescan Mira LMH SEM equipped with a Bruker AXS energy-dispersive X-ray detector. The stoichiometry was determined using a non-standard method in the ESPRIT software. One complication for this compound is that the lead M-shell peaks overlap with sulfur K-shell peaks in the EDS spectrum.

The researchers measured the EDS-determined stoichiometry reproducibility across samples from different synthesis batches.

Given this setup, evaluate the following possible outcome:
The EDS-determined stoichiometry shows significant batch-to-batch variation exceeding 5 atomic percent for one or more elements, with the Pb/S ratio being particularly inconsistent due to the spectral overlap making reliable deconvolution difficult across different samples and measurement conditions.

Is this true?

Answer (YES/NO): NO